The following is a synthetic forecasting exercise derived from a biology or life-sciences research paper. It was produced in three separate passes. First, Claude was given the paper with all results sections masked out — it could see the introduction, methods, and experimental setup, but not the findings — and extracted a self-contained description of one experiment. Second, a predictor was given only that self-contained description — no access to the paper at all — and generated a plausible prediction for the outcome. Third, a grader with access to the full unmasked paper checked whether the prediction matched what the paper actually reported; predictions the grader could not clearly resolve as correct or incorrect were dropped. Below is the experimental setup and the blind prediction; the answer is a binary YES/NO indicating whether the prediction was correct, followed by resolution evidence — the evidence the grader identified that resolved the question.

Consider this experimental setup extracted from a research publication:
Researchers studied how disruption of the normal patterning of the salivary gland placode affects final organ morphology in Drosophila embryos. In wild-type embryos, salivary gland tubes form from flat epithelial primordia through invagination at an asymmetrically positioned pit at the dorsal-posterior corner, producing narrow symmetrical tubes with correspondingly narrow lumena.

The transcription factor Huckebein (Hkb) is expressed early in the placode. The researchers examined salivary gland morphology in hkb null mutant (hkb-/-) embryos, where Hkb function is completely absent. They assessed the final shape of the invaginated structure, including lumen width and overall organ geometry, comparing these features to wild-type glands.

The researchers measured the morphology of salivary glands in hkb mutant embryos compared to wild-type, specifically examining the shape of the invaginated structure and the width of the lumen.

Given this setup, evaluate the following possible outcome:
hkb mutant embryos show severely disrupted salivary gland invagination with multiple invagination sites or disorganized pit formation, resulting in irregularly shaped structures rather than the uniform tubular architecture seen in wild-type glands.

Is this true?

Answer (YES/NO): NO